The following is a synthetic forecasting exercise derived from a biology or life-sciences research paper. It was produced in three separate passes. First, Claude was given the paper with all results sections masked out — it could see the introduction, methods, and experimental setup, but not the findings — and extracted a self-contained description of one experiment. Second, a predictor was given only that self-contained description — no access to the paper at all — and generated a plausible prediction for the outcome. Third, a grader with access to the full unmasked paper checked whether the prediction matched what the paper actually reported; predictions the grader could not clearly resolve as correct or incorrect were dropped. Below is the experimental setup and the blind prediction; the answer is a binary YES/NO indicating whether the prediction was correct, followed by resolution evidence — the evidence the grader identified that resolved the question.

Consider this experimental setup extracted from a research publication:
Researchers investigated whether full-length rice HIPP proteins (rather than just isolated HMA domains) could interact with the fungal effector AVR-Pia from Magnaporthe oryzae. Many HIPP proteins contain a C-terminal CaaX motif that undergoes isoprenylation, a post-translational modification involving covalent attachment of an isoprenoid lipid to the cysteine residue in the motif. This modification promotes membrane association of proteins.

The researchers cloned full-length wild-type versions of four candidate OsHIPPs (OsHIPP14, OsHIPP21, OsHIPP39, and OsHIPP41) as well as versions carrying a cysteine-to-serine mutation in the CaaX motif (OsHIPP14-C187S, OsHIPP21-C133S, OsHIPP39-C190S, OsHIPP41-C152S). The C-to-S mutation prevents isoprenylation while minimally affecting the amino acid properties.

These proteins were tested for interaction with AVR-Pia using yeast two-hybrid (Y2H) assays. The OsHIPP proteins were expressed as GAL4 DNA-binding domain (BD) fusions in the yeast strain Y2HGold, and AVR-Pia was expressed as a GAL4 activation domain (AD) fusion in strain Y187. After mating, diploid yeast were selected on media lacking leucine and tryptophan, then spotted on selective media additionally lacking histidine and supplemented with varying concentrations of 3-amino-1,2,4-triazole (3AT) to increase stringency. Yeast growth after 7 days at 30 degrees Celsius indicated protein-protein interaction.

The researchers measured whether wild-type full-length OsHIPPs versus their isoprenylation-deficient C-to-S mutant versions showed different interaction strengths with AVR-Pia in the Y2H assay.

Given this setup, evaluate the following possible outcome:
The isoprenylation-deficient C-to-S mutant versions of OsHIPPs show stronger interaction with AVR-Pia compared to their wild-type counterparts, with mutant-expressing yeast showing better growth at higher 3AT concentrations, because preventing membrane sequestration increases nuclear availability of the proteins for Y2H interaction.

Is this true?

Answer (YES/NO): NO